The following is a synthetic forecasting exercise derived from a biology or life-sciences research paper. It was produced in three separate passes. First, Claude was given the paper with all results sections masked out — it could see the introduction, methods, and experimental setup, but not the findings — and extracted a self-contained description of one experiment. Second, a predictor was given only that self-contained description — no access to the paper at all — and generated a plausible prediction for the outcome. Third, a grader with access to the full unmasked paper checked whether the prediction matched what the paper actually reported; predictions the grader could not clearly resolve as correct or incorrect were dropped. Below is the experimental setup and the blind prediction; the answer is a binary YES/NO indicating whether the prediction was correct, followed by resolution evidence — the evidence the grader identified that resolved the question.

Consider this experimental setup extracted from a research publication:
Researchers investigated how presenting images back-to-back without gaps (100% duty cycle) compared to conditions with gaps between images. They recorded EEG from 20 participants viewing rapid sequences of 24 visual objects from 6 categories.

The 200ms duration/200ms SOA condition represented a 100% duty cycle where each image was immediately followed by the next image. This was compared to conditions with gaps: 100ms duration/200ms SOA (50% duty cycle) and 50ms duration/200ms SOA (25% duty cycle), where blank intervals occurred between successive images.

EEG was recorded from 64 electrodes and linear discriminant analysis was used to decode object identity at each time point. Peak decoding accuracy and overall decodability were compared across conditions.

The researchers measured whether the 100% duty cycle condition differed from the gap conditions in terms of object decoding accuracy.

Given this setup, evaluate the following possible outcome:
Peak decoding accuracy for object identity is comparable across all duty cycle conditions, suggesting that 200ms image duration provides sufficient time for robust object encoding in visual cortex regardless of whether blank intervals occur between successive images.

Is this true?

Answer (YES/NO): NO